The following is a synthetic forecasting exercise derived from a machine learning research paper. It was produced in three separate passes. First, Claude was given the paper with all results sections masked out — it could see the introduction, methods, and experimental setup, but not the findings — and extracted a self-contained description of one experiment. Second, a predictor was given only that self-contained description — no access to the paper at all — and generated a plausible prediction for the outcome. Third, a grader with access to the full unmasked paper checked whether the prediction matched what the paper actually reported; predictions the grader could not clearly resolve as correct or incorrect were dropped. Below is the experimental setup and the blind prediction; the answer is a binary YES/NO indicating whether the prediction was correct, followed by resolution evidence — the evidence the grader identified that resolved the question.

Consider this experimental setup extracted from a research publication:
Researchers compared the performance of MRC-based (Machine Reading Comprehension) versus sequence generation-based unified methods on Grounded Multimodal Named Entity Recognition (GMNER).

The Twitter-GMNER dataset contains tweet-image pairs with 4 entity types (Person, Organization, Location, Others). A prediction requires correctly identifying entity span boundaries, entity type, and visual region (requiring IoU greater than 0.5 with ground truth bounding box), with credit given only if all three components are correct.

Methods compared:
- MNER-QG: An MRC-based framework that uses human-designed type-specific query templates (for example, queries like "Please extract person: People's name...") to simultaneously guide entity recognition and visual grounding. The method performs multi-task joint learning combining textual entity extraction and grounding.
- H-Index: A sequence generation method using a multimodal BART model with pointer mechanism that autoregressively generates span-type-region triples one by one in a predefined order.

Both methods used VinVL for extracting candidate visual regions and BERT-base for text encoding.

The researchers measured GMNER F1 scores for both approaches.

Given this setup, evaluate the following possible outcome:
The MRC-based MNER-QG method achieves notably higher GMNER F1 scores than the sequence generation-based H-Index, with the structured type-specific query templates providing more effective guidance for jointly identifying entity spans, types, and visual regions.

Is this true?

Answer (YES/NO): NO